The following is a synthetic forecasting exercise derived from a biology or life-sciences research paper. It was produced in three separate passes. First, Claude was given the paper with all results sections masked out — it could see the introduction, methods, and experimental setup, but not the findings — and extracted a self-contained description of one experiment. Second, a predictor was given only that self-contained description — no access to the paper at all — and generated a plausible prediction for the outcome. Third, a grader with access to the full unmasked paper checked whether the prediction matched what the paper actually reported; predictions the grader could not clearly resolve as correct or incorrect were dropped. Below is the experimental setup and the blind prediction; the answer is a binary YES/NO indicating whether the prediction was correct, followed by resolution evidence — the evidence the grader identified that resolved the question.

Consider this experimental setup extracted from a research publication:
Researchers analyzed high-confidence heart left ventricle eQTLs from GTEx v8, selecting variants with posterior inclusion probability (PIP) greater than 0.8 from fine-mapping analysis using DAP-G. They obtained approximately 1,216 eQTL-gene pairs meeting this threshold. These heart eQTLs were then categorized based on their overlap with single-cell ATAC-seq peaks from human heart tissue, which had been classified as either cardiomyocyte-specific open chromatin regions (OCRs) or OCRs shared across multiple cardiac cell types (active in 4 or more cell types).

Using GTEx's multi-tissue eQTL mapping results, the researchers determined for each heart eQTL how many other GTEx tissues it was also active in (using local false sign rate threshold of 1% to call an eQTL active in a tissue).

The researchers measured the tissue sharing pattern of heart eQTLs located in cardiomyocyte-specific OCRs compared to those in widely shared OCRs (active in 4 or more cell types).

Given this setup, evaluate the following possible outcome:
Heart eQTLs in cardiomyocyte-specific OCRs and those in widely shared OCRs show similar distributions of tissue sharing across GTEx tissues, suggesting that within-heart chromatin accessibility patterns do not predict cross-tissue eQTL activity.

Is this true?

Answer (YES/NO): NO